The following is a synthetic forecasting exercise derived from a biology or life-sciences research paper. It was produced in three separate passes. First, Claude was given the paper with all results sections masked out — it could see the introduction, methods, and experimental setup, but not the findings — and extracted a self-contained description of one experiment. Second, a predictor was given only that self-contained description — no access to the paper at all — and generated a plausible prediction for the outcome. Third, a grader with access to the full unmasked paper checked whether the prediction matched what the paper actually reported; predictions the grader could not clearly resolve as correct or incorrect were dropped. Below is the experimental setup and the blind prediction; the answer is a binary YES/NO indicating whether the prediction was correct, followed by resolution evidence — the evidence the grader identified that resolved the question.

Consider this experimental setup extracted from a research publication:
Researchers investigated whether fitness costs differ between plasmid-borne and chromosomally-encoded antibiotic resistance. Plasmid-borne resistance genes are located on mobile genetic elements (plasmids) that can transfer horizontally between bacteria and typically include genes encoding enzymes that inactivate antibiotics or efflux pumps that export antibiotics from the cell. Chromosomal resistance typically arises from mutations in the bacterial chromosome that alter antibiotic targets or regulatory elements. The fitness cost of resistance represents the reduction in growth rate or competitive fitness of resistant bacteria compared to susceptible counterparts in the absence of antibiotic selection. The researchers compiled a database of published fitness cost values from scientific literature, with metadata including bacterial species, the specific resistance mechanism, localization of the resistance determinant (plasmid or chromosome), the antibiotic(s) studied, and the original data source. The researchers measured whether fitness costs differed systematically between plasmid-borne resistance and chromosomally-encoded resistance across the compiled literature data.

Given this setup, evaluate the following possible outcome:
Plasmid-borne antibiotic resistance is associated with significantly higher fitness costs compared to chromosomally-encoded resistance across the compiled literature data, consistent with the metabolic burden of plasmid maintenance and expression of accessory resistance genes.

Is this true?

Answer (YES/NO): NO